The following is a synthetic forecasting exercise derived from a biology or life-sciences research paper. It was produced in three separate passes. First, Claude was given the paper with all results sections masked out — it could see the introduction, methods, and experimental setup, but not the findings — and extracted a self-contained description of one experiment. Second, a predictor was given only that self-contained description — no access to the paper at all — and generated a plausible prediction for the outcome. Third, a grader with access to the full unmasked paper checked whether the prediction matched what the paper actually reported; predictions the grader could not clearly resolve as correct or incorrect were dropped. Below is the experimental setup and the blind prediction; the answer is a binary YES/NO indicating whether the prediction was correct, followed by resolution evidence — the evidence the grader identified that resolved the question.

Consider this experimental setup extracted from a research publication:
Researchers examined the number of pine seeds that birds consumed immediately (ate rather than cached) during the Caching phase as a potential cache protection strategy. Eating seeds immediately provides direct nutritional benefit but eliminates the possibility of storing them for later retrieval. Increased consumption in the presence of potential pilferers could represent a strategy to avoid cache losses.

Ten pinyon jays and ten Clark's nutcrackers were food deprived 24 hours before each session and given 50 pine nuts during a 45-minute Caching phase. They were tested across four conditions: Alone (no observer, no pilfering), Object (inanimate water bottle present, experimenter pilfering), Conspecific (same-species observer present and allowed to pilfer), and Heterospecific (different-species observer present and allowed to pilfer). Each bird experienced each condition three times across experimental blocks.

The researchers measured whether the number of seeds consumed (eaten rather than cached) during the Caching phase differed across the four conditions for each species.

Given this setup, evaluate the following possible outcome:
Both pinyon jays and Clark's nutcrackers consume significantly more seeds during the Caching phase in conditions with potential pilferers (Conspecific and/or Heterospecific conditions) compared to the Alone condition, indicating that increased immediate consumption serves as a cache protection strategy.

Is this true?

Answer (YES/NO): NO